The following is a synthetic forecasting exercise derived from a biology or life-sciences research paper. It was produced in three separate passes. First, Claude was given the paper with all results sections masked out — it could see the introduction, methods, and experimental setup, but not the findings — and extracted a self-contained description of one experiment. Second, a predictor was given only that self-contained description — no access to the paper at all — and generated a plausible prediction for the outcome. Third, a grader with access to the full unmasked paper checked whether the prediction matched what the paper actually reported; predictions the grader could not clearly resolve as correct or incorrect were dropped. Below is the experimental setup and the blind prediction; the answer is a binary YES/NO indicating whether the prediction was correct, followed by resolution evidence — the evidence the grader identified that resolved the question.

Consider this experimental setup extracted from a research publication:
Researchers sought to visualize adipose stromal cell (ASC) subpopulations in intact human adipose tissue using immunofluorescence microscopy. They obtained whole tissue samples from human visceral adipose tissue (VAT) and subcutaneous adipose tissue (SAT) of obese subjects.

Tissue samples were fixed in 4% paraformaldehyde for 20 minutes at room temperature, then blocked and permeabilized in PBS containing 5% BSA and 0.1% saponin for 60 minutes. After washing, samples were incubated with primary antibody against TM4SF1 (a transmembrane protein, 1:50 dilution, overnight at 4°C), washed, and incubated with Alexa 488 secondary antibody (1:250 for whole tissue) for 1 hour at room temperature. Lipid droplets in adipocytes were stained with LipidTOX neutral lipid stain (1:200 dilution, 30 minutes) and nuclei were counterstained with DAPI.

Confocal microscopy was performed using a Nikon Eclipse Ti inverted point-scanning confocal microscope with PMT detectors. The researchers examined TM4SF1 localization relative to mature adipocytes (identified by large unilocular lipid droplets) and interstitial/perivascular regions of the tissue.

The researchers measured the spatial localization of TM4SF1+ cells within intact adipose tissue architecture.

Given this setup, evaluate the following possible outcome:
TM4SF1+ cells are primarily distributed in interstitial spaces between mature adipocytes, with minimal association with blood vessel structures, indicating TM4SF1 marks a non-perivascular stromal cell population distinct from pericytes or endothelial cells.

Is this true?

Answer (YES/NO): NO